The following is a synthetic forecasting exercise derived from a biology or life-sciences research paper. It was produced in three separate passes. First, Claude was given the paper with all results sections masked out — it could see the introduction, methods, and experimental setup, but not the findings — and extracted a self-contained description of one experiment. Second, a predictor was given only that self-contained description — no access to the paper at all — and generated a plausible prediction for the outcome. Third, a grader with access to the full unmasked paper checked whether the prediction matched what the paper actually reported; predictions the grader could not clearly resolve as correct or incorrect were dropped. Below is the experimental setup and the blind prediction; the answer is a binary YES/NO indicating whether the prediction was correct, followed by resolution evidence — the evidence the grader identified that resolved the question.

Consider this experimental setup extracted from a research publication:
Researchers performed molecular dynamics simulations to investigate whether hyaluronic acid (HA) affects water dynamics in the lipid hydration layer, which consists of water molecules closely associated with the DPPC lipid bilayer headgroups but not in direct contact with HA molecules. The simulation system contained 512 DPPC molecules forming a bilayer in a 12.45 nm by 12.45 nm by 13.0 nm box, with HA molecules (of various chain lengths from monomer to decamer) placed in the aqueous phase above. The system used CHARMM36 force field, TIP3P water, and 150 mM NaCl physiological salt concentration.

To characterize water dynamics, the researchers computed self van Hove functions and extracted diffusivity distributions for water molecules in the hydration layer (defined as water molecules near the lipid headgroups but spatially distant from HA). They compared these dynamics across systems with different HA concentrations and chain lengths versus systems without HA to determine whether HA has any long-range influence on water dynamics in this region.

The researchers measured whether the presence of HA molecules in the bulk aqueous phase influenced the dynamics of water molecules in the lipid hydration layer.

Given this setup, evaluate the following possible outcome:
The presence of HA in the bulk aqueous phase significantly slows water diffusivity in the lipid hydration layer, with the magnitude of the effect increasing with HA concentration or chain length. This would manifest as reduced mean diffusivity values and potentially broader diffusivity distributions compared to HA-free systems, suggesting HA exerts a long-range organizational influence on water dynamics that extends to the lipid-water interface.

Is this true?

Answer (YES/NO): NO